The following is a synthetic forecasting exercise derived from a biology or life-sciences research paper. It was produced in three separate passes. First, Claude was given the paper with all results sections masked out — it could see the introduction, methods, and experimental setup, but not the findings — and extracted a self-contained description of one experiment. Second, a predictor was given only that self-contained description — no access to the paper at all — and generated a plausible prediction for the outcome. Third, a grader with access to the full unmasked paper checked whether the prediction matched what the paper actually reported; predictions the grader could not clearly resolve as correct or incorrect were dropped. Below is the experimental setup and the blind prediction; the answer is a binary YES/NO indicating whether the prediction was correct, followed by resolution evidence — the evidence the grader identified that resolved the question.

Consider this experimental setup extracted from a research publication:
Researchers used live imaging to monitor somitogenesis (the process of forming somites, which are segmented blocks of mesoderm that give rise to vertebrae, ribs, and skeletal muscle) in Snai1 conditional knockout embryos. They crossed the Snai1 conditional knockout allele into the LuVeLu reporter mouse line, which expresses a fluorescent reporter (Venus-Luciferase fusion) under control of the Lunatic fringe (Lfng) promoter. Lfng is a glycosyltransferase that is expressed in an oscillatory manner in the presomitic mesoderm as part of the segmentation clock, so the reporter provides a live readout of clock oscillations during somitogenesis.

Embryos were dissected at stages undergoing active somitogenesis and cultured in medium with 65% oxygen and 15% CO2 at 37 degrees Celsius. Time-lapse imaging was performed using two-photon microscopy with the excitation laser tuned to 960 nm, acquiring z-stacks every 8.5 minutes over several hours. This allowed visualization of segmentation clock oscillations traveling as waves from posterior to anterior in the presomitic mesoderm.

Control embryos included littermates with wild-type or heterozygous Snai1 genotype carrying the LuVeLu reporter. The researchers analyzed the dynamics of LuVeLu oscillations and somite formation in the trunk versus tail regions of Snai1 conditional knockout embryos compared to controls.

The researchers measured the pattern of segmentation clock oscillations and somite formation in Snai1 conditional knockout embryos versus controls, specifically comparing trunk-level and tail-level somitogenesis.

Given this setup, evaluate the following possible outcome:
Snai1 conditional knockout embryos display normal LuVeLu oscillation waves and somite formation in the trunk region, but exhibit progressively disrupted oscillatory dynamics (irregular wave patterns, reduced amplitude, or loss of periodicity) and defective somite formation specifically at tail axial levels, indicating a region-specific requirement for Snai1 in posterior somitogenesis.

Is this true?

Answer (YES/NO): NO